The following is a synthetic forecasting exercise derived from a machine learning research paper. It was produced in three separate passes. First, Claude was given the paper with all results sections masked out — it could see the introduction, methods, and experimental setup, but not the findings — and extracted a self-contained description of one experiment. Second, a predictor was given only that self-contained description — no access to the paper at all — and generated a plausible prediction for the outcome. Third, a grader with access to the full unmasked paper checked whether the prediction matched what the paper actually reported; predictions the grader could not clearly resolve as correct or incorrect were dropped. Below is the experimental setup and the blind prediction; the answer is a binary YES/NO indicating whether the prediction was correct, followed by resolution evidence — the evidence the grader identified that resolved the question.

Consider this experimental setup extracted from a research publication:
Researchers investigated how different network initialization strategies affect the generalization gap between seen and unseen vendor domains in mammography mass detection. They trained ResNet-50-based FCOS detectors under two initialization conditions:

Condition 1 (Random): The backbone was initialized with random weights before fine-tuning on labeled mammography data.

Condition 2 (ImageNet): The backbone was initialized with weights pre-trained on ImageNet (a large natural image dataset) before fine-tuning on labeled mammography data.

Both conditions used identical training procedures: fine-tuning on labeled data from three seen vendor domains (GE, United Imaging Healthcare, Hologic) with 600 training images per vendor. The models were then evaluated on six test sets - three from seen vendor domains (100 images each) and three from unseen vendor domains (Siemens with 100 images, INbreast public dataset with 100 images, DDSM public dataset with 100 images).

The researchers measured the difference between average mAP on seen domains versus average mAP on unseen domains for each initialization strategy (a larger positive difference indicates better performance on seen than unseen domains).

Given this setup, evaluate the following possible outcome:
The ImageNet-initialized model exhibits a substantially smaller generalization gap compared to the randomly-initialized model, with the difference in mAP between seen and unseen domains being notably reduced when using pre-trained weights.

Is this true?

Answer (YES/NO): NO